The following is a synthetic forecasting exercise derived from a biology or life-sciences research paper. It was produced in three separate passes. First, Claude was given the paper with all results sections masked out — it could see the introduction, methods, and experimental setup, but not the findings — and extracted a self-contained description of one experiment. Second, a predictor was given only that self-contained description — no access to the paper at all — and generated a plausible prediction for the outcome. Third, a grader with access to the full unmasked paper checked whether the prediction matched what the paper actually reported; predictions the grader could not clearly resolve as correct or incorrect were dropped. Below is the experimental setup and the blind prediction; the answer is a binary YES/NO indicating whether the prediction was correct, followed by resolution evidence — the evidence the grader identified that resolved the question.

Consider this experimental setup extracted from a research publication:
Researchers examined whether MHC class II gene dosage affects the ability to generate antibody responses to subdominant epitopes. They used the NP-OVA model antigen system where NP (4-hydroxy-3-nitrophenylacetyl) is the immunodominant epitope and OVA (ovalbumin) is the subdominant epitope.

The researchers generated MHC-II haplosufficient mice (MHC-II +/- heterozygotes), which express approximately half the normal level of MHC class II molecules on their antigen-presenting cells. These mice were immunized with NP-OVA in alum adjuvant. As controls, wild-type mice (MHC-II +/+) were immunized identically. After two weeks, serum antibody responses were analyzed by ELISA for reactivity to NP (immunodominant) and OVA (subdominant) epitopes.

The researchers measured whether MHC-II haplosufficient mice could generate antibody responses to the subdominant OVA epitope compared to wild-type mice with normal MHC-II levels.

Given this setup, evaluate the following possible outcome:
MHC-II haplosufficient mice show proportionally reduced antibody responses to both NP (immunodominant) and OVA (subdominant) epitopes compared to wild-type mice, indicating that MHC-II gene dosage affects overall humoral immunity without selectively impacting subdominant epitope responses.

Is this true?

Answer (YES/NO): NO